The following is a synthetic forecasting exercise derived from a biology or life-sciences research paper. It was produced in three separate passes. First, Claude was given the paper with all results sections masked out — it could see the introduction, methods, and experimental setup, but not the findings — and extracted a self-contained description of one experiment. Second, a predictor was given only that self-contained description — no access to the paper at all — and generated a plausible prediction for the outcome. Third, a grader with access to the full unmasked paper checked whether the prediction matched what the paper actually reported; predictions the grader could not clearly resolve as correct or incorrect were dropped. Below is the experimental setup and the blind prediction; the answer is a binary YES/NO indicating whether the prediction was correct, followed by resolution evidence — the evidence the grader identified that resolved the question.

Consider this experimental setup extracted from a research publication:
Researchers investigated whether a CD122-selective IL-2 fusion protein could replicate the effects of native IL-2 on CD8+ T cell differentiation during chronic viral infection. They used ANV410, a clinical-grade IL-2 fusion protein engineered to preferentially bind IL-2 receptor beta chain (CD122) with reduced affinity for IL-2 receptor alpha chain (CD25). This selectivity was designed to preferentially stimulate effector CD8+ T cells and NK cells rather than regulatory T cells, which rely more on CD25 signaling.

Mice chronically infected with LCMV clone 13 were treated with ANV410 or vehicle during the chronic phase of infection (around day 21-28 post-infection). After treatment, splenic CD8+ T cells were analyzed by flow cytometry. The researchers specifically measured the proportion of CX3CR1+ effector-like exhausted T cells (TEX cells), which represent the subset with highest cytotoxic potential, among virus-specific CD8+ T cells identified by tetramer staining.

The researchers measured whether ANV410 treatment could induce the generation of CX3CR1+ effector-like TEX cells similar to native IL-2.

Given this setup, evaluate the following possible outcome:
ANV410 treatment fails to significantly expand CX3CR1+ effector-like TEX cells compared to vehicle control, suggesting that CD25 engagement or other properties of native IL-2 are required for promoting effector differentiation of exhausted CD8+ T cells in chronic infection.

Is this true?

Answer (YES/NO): NO